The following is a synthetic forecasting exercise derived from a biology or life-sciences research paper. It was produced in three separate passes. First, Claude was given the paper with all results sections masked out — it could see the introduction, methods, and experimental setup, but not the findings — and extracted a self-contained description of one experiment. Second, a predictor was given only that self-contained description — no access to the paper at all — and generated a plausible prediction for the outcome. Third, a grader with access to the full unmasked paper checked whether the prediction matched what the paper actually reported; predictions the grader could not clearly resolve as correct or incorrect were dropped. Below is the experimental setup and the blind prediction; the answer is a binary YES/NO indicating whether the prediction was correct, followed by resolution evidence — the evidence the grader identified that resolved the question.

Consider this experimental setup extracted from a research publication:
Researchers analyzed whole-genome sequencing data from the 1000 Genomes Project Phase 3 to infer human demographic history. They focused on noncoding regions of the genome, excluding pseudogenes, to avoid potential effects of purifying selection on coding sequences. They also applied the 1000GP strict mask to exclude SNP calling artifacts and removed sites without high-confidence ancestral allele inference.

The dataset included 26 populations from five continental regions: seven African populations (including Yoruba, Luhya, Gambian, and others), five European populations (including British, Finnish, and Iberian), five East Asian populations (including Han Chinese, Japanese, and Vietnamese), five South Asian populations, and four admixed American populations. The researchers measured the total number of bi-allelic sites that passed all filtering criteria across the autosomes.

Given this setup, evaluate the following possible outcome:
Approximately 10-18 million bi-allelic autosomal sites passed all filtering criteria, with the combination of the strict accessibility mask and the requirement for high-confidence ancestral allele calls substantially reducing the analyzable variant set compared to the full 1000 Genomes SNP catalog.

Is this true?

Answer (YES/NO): NO